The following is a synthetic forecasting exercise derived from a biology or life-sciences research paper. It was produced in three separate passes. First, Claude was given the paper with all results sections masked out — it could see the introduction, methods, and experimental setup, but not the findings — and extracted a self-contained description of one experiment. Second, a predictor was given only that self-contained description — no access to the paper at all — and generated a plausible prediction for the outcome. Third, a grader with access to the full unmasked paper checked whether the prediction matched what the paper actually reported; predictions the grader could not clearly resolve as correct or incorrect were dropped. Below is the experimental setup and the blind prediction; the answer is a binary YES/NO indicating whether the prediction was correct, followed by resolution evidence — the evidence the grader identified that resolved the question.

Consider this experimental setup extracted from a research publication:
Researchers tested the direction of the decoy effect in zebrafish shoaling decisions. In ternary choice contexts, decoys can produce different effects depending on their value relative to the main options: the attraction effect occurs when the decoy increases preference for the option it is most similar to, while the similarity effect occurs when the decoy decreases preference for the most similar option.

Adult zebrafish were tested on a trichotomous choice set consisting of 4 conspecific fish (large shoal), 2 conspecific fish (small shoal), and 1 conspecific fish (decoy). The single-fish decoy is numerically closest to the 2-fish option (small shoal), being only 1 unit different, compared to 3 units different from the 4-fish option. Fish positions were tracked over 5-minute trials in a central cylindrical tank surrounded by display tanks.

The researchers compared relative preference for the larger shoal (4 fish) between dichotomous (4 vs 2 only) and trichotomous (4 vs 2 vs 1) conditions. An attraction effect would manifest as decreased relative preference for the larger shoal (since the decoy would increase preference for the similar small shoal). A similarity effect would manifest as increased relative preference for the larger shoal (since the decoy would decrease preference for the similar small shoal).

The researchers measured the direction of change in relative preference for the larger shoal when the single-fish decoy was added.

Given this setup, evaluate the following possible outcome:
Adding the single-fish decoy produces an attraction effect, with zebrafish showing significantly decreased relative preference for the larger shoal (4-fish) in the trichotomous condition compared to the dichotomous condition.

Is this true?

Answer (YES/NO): NO